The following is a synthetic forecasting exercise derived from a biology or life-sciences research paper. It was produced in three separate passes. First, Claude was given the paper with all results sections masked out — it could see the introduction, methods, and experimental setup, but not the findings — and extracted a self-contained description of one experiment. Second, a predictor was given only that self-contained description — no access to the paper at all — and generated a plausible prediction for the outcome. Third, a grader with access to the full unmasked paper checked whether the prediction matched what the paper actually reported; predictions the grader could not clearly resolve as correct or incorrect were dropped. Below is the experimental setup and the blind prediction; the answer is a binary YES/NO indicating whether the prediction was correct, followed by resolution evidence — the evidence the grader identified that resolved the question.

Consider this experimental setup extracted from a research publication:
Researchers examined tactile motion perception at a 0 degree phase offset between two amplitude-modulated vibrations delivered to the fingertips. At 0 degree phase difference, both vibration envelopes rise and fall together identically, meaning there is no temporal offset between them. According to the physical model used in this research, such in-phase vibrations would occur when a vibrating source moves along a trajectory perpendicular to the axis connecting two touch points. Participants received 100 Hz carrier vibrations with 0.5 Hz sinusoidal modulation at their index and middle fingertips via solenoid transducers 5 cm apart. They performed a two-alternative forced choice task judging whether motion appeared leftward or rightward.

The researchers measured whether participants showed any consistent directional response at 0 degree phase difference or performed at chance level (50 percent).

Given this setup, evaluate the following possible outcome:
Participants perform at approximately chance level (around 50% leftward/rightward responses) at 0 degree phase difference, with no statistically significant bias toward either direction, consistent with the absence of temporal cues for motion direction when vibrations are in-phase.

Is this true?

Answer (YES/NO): YES